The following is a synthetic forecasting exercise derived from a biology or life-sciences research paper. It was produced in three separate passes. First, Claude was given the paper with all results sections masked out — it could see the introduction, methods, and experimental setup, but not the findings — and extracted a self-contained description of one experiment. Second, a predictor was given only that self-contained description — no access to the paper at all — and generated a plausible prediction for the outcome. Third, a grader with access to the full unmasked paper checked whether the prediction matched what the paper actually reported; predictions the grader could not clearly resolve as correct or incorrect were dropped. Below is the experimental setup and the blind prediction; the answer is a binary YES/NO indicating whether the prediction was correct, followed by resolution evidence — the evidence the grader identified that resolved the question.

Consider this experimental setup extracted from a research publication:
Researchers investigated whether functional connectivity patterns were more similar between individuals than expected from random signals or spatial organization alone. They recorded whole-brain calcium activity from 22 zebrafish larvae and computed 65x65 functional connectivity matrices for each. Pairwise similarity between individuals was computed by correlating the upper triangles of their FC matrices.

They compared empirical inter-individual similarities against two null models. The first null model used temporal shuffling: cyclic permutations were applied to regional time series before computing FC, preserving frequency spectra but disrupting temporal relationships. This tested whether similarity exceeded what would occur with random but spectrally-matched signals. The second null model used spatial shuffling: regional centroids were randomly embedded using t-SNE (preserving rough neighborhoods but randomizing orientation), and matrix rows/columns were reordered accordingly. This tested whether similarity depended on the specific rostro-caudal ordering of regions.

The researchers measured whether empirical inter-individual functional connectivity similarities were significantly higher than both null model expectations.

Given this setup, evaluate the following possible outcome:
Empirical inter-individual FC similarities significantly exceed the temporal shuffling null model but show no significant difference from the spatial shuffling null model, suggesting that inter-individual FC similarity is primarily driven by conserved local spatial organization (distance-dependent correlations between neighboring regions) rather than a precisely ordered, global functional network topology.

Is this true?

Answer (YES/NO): NO